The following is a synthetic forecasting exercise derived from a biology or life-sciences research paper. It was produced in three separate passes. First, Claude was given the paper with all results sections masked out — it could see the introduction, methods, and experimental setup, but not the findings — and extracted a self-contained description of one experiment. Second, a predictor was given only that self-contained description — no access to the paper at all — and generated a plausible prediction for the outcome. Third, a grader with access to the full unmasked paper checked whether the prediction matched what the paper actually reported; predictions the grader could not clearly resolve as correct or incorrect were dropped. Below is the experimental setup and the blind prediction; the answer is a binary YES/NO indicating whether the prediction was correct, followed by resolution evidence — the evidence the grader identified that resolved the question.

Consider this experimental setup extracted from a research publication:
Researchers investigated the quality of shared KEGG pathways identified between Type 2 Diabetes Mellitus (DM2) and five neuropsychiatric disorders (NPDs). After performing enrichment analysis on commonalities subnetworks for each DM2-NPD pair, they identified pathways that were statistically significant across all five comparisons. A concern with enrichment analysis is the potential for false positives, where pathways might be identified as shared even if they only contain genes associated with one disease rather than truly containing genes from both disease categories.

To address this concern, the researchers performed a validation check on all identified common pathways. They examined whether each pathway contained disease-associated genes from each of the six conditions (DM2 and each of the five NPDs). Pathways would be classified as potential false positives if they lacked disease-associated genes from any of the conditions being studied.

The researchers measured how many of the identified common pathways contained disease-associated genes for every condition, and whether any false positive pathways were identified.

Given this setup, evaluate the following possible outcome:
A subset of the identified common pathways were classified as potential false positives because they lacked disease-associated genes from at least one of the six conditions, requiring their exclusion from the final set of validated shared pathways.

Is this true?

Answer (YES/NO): NO